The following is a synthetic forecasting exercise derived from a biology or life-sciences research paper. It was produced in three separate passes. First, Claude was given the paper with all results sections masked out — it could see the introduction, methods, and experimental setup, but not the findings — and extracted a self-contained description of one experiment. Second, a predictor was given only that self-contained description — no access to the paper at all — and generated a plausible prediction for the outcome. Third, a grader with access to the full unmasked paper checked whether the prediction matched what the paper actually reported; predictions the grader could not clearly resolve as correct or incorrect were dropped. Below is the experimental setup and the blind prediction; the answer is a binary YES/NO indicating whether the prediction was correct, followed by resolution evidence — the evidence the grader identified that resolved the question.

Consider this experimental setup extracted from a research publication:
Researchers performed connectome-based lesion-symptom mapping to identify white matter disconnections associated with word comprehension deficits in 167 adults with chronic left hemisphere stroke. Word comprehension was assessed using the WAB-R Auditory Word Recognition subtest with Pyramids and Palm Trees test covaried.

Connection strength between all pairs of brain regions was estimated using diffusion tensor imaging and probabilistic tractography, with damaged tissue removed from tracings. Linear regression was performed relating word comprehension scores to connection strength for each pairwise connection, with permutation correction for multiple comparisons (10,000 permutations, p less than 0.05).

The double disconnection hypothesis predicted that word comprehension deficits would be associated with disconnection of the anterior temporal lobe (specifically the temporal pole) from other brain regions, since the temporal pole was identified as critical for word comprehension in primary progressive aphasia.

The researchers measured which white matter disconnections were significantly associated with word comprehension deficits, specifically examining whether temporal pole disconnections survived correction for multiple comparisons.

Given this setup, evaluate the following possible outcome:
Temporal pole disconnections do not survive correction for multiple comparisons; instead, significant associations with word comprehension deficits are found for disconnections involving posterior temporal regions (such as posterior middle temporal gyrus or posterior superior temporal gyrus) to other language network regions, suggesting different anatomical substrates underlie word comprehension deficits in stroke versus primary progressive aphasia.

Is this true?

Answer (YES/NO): NO